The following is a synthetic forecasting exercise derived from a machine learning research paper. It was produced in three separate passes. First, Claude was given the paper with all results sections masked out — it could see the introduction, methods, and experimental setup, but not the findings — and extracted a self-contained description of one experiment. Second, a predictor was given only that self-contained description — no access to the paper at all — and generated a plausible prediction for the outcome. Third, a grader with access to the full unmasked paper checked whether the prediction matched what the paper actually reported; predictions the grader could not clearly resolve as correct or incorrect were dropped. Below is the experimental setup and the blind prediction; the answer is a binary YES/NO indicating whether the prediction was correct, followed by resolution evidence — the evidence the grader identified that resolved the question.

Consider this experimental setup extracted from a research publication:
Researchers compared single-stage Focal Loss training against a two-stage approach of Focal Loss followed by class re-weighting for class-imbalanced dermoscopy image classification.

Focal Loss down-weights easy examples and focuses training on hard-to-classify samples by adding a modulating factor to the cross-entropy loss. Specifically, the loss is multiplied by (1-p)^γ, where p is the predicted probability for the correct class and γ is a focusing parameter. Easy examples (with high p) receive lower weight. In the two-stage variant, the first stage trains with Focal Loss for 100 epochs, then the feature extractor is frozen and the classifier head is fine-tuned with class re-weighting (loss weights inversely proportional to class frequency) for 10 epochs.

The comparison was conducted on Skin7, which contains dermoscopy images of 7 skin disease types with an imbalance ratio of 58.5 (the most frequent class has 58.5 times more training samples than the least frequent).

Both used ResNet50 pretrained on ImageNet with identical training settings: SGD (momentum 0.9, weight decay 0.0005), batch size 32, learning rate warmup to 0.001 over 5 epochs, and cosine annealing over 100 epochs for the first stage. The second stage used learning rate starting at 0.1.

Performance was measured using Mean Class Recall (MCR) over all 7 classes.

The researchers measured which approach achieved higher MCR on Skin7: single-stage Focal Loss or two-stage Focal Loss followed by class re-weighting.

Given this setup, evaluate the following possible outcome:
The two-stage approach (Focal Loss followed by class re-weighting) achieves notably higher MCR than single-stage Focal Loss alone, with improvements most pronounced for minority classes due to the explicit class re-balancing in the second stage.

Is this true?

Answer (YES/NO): YES